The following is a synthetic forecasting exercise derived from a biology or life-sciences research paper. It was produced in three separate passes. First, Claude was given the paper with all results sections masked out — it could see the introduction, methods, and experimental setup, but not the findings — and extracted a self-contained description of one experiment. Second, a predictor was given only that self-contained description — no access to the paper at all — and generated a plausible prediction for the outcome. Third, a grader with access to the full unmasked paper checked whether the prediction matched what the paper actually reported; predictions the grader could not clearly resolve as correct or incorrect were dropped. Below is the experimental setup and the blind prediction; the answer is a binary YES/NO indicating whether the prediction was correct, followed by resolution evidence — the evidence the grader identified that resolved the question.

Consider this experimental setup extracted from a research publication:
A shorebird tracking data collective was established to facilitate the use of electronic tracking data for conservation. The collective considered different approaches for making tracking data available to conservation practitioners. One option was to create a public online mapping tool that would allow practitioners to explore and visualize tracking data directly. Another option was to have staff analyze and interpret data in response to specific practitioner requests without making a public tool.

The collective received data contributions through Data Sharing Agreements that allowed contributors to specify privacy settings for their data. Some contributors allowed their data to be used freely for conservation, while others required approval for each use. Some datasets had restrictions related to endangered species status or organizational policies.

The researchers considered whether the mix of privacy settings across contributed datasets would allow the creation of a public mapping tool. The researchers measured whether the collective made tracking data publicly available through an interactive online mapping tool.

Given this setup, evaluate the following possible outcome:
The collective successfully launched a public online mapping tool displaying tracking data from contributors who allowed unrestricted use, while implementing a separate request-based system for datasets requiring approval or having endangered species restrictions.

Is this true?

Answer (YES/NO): NO